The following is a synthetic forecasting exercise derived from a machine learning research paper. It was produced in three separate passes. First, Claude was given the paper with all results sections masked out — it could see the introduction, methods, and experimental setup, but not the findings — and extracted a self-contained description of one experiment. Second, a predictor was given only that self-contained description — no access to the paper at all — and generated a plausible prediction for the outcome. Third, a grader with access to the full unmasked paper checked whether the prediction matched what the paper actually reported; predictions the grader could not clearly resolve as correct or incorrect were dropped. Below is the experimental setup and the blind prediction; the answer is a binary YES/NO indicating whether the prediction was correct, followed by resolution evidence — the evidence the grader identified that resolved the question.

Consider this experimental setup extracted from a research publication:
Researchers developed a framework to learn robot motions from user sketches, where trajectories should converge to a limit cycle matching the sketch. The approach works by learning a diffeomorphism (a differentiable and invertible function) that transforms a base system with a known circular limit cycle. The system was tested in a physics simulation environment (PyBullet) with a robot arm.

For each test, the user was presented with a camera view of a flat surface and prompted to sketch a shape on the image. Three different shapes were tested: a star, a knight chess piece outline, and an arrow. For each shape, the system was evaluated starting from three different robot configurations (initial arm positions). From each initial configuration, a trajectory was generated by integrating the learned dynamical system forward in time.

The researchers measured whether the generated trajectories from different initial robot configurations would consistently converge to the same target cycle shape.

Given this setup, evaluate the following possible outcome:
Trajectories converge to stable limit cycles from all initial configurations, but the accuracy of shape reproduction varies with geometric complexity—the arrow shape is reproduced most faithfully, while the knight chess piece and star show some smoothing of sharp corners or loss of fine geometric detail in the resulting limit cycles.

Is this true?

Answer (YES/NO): NO